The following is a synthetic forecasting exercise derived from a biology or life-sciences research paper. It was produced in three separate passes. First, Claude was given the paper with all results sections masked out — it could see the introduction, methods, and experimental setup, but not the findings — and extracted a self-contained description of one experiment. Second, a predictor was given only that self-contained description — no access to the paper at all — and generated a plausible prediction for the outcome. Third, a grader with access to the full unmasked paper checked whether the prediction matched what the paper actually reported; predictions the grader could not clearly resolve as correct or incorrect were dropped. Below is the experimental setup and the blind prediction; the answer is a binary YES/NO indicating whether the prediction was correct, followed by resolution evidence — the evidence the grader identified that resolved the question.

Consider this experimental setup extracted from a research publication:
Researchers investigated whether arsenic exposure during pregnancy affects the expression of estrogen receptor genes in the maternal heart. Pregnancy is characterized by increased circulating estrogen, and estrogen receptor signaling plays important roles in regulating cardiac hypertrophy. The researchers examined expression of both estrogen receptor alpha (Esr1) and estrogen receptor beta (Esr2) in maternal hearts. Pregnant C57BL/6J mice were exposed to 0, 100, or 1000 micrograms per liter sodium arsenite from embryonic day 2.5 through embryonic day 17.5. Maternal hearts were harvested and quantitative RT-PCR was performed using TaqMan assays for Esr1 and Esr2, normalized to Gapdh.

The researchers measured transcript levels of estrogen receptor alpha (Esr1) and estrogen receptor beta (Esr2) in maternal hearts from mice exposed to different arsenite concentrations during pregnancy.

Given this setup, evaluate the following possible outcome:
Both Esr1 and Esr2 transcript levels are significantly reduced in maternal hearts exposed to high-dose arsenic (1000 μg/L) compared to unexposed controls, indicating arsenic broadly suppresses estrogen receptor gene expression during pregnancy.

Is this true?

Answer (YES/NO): NO